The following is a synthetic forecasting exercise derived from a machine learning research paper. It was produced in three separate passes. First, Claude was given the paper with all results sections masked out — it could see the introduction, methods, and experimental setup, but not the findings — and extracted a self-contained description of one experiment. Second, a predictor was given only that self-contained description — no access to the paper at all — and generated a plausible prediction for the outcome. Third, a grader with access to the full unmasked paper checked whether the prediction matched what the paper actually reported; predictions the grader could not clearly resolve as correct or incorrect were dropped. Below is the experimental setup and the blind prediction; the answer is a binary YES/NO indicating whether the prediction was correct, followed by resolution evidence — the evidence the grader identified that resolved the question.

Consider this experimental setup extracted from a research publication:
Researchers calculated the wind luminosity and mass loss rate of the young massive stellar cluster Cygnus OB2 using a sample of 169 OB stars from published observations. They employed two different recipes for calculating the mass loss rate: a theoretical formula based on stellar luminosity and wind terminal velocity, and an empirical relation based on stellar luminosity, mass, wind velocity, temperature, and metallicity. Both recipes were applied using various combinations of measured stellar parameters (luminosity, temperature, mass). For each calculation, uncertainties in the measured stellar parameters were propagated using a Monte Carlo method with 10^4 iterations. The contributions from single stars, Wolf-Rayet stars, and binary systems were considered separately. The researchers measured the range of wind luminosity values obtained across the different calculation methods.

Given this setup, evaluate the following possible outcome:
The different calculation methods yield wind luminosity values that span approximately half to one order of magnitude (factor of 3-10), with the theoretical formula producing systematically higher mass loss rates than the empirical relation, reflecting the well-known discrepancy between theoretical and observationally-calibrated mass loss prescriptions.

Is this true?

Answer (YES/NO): NO